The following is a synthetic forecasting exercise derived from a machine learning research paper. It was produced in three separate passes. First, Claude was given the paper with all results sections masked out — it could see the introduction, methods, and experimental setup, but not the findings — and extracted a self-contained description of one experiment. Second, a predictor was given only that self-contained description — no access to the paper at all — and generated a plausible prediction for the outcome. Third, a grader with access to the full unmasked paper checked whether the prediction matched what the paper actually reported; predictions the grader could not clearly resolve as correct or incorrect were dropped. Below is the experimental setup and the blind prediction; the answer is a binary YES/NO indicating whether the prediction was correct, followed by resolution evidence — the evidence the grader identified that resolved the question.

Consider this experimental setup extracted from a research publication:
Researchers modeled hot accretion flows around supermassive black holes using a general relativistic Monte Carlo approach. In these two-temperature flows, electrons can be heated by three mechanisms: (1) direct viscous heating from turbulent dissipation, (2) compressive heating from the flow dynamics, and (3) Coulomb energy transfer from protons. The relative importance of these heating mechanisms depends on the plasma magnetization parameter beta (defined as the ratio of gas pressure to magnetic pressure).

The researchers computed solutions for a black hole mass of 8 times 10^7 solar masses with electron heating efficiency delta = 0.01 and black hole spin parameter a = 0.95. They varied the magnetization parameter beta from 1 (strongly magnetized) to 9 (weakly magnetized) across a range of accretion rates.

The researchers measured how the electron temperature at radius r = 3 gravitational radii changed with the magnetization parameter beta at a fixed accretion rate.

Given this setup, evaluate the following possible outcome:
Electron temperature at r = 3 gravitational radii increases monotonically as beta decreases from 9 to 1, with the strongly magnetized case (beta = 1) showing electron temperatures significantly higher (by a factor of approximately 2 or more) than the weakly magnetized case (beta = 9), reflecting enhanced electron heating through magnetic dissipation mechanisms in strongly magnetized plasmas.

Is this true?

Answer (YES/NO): NO